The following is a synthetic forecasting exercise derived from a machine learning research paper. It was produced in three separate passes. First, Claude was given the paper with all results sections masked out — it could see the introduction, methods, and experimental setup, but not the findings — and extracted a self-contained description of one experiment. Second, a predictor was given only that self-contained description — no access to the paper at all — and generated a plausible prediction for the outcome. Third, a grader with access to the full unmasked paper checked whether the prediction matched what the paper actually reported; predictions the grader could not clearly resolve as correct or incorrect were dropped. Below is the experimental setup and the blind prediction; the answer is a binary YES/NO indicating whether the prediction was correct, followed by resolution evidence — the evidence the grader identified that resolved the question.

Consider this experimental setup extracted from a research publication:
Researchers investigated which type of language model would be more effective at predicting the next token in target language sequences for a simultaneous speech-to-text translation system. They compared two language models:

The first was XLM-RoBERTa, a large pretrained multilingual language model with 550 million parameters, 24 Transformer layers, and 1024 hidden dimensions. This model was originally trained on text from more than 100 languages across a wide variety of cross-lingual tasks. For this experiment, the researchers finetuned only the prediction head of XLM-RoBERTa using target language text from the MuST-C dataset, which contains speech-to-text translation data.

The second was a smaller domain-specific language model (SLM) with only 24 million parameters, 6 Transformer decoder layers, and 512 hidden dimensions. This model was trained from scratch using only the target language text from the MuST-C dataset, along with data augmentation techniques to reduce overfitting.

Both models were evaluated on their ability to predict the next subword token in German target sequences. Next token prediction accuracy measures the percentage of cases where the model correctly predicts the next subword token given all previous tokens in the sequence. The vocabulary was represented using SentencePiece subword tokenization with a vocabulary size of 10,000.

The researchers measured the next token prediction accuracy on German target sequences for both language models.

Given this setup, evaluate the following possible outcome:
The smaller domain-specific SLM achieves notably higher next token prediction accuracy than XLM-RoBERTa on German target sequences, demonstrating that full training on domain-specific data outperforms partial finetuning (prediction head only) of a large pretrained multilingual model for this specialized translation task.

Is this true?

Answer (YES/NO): YES